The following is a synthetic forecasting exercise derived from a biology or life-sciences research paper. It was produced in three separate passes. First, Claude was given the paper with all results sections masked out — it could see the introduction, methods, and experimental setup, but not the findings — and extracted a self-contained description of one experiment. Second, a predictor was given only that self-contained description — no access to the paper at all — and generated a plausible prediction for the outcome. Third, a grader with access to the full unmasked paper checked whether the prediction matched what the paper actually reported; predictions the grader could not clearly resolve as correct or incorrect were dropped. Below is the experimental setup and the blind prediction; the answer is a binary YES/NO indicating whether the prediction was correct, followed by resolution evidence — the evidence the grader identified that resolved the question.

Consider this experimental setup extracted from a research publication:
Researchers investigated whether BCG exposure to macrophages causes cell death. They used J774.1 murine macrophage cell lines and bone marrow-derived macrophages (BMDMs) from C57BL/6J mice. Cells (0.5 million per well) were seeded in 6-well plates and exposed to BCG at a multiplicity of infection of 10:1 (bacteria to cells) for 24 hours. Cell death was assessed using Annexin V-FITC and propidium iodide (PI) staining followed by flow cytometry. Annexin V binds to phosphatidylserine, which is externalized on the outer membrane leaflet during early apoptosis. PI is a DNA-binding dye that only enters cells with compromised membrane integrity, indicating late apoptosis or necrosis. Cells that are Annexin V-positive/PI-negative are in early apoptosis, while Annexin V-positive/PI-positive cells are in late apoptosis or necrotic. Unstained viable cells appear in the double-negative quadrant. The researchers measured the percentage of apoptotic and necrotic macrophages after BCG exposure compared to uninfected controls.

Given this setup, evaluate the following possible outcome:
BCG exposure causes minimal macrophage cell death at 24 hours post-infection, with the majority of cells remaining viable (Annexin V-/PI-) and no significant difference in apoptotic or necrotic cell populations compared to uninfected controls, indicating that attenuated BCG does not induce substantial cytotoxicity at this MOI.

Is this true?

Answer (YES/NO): NO